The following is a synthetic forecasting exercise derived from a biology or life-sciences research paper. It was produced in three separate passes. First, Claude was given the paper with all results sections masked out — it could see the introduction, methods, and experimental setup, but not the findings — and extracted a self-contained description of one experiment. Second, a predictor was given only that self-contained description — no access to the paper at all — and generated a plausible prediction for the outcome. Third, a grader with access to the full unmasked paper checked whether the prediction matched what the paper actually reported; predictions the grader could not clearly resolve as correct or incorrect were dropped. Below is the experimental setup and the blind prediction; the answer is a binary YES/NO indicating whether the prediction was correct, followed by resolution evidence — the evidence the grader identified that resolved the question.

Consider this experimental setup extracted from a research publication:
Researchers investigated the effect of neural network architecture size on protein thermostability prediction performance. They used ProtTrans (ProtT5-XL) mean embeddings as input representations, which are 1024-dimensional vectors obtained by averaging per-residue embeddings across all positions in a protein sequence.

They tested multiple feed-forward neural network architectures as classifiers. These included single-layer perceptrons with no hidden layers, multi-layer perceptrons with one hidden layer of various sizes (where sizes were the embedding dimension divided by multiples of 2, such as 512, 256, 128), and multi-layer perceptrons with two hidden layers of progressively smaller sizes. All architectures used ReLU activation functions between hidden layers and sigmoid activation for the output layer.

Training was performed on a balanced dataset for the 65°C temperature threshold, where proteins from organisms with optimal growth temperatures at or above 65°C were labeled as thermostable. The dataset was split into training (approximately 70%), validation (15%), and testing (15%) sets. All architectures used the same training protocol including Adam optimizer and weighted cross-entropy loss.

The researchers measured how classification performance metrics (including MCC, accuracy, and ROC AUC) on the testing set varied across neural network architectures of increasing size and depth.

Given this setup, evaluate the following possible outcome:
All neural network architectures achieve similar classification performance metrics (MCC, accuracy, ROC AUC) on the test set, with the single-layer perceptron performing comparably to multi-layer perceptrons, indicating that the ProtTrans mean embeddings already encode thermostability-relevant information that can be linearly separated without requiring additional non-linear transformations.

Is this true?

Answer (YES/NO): NO